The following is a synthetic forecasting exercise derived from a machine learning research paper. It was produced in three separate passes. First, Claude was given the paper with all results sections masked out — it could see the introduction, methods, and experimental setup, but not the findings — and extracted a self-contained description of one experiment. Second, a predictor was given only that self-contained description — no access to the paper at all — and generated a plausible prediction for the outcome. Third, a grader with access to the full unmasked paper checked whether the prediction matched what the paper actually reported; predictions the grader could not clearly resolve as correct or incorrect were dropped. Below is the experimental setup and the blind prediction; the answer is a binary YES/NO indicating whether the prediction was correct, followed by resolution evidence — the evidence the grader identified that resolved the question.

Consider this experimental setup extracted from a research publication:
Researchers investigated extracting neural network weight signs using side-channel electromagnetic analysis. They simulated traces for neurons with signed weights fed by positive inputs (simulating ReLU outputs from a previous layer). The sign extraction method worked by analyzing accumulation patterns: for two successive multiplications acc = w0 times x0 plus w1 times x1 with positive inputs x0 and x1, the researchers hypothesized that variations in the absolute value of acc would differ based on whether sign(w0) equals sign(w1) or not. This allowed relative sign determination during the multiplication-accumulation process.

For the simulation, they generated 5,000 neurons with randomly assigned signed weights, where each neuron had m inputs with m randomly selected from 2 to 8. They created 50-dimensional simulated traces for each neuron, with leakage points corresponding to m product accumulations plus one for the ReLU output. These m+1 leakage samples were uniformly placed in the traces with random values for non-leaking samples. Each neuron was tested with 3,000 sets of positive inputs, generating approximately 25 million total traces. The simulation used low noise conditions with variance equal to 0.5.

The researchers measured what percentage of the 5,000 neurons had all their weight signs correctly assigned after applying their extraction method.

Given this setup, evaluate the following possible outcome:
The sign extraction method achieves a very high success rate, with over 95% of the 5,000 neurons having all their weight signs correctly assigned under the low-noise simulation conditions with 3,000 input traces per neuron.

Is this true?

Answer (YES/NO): NO